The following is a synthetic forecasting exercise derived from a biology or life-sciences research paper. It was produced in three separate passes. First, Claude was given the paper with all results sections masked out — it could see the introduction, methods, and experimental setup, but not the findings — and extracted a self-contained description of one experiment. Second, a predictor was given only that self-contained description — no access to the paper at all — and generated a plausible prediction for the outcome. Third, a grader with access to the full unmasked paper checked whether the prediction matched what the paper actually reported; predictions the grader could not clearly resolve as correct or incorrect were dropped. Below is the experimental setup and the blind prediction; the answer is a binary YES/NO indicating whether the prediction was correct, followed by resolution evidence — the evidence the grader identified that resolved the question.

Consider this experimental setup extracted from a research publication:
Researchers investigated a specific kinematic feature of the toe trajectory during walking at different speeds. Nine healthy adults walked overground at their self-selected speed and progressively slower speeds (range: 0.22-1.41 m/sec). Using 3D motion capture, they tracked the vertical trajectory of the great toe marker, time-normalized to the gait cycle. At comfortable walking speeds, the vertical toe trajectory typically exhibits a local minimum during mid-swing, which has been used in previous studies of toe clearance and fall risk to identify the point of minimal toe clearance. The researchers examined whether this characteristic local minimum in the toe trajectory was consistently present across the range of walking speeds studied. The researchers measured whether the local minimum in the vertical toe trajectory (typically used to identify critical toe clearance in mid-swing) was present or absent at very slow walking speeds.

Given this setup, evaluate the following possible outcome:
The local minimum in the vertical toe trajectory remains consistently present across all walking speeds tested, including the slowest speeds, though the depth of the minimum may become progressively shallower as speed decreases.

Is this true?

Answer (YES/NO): NO